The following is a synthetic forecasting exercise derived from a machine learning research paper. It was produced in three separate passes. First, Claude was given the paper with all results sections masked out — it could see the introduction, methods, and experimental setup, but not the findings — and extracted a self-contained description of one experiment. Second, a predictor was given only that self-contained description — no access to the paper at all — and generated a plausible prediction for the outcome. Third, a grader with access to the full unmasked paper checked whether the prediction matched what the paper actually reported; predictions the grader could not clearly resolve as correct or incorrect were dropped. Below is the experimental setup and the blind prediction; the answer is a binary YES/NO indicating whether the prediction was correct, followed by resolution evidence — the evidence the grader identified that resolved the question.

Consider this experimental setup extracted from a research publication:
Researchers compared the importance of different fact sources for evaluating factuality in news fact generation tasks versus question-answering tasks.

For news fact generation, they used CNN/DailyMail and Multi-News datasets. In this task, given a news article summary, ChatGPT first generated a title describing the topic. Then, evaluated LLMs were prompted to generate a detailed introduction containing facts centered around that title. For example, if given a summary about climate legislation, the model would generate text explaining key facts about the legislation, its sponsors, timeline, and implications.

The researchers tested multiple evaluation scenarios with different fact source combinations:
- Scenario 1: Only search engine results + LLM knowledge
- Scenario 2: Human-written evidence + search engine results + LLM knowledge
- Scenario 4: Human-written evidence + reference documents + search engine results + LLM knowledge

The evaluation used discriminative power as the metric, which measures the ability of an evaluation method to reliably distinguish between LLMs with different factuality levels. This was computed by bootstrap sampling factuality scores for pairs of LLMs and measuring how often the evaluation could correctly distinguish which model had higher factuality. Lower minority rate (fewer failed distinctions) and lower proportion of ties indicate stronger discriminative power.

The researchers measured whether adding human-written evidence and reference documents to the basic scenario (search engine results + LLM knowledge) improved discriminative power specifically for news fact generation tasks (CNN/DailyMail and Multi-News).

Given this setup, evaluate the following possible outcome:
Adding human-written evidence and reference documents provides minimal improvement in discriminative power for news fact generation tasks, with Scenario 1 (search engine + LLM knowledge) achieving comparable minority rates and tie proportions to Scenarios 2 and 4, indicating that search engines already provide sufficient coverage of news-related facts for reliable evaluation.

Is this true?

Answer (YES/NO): NO